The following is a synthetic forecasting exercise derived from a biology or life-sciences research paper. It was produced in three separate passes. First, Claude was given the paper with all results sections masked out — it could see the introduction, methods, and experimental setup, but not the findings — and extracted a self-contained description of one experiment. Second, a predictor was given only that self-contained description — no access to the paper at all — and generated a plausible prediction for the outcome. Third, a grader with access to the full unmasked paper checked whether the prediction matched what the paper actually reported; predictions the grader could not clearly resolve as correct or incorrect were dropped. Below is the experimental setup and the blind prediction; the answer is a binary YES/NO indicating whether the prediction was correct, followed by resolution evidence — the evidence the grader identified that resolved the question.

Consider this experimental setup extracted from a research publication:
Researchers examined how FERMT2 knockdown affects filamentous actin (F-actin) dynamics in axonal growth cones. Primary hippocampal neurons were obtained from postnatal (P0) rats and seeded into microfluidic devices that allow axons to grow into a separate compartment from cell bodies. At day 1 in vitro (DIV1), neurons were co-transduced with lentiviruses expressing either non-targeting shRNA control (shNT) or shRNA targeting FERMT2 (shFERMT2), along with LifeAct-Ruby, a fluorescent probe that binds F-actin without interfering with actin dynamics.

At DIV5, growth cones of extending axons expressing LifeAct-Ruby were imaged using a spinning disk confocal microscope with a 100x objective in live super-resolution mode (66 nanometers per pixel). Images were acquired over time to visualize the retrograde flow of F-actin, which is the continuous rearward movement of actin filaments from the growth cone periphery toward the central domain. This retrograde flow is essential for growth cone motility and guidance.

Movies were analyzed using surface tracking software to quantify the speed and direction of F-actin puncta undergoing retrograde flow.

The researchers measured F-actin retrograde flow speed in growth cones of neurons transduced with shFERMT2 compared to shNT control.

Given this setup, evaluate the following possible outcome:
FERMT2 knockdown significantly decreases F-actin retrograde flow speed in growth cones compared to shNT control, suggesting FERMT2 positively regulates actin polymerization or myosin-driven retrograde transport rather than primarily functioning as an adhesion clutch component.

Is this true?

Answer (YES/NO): NO